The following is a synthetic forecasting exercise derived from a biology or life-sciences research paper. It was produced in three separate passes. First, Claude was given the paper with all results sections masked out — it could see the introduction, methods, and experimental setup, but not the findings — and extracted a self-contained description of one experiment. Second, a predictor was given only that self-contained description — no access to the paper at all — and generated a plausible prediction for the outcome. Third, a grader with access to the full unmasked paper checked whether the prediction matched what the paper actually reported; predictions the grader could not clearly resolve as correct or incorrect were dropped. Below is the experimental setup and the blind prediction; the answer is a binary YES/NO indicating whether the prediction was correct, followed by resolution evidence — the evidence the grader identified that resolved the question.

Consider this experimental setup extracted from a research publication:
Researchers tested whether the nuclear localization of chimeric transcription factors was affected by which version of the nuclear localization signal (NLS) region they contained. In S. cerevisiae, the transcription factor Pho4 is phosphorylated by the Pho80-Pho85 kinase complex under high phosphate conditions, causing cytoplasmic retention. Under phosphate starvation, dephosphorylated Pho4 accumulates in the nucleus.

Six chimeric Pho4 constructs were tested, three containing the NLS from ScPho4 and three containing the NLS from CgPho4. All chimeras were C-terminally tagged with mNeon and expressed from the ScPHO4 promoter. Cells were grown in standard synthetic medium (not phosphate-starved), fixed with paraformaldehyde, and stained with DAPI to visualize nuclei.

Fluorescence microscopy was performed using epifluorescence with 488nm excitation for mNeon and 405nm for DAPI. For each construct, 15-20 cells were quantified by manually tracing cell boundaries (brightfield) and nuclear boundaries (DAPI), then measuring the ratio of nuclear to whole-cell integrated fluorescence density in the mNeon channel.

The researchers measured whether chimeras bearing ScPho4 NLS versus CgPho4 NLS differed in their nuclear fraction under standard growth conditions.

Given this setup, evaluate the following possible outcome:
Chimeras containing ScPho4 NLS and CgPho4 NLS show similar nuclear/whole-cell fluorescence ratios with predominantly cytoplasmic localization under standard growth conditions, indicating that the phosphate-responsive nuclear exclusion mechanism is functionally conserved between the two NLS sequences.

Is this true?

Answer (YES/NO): NO